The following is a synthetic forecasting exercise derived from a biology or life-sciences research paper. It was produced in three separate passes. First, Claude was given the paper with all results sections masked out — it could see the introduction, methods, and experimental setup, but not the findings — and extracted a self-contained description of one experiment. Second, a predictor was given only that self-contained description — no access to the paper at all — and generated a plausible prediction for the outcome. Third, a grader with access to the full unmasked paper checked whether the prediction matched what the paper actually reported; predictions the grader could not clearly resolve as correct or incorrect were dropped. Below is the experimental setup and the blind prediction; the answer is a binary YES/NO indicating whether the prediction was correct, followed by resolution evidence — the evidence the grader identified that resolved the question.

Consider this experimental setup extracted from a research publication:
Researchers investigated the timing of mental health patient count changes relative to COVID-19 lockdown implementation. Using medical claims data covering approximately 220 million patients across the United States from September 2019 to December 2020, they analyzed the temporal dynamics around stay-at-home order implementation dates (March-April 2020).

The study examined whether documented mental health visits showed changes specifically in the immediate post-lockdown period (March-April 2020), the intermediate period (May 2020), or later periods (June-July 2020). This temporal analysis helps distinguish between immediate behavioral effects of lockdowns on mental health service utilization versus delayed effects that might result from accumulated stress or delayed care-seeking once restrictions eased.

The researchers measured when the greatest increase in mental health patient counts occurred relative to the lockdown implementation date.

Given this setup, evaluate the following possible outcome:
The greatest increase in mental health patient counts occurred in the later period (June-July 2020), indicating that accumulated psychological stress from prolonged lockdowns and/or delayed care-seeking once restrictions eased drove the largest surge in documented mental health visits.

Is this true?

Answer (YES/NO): YES